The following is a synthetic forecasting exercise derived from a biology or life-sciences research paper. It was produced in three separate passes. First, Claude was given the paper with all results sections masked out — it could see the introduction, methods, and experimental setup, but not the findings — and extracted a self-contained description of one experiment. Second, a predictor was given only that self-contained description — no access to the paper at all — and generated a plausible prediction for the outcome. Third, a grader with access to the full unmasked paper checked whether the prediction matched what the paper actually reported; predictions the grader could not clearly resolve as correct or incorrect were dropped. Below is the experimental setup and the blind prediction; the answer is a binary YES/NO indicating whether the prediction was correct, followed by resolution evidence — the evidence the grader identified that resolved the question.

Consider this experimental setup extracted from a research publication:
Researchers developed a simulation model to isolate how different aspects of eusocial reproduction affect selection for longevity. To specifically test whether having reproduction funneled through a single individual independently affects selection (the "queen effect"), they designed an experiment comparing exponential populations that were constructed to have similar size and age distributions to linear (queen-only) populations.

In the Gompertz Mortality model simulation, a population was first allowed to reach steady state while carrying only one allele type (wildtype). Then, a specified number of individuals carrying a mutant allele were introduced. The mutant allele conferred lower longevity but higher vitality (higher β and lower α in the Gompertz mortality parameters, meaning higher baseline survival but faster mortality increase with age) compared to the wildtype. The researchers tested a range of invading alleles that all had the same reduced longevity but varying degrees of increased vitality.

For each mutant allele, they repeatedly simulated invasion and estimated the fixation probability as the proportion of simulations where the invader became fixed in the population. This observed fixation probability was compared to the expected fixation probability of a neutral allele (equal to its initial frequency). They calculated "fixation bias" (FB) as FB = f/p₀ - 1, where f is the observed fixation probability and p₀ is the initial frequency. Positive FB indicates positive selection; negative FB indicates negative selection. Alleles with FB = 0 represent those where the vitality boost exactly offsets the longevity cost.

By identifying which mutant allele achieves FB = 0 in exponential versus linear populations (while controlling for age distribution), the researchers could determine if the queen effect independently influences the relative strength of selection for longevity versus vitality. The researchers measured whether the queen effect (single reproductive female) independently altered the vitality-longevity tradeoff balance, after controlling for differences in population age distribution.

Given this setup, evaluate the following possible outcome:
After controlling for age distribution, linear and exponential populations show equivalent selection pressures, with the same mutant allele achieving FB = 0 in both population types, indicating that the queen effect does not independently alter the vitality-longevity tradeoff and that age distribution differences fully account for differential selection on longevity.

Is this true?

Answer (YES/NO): NO